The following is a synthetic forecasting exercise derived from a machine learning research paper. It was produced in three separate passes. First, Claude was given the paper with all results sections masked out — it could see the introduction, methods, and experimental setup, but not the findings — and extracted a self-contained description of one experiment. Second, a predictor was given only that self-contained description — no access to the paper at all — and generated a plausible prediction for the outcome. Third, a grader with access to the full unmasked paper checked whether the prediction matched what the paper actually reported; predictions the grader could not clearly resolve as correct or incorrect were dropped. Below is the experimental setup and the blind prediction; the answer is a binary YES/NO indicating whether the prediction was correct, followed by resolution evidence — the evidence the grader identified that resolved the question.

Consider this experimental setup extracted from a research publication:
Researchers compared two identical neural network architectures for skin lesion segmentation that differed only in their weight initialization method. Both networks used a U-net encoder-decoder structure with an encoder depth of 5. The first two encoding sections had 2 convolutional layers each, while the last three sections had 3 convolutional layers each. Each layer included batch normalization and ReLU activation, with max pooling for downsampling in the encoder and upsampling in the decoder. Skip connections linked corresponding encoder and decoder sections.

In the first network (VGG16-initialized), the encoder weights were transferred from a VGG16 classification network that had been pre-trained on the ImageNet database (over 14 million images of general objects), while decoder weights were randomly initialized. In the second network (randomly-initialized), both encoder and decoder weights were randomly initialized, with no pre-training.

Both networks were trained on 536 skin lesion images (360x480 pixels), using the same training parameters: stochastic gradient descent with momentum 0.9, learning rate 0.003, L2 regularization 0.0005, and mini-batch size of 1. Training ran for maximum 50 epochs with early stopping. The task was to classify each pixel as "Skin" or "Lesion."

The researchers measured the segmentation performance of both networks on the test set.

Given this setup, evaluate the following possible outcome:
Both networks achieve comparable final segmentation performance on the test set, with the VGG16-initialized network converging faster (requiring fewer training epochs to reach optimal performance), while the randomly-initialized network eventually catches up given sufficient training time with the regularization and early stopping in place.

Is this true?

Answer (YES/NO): NO